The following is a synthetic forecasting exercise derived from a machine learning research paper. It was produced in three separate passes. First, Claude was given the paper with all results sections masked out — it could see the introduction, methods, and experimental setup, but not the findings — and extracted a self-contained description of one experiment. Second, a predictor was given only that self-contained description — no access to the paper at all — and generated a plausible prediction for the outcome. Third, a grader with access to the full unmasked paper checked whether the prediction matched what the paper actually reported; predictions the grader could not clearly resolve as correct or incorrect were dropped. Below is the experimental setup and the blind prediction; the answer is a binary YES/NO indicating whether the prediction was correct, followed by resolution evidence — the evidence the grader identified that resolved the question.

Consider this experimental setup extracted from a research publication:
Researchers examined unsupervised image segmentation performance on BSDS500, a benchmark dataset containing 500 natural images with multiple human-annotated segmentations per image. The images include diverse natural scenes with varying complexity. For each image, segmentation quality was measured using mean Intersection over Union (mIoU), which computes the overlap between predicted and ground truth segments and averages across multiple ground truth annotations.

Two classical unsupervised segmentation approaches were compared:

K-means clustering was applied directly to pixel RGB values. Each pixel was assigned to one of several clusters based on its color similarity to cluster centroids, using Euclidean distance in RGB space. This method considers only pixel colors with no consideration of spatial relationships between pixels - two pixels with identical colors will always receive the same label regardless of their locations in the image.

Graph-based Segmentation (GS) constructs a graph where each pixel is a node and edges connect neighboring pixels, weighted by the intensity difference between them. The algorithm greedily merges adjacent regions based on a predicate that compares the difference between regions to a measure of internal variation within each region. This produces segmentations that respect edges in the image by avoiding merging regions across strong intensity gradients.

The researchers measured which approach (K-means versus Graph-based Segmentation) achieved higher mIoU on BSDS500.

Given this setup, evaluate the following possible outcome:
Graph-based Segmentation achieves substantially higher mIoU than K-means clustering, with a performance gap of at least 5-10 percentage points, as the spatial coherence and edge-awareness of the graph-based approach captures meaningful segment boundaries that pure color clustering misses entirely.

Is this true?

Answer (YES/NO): YES